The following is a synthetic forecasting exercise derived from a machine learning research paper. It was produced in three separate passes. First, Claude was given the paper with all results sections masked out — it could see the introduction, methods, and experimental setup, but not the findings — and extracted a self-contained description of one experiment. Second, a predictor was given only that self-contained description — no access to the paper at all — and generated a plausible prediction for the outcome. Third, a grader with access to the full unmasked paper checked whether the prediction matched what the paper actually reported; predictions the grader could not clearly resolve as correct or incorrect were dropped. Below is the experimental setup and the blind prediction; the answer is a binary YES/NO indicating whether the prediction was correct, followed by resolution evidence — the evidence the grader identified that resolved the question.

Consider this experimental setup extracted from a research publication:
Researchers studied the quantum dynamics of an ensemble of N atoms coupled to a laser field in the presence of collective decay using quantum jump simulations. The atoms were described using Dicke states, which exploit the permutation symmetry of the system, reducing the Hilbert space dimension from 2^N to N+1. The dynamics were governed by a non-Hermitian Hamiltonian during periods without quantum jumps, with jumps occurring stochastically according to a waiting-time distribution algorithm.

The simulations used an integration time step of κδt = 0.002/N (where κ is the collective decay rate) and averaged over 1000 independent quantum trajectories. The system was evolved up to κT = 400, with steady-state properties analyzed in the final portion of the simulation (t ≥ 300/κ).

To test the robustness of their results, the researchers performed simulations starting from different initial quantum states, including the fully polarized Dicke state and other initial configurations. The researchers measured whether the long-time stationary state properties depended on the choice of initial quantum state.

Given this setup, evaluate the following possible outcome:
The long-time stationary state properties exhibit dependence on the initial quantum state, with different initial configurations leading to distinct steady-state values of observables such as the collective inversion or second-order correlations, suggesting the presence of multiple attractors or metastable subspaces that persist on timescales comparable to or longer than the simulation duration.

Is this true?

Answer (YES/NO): NO